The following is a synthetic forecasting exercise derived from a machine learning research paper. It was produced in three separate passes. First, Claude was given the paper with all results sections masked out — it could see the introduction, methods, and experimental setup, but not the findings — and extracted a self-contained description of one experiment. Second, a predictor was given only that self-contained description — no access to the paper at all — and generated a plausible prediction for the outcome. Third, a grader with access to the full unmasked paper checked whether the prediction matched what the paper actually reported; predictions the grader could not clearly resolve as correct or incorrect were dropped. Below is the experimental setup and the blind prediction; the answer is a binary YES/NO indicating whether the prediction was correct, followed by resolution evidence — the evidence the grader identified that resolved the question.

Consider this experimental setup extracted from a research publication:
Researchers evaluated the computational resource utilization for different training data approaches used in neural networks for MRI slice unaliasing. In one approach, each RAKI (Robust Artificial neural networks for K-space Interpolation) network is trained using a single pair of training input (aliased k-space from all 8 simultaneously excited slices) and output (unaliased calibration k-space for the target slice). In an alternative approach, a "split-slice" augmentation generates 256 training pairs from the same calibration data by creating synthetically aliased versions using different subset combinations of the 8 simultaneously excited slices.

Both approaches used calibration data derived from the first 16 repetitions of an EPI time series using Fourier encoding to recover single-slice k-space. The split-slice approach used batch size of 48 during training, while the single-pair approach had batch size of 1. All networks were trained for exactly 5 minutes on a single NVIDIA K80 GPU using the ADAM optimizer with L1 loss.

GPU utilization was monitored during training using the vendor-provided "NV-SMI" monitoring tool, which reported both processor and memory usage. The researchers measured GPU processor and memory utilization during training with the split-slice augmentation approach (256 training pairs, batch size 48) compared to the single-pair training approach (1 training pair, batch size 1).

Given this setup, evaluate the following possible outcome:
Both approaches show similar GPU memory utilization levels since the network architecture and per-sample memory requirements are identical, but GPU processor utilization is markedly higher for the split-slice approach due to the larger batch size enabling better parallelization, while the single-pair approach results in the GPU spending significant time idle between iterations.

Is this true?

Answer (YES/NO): NO